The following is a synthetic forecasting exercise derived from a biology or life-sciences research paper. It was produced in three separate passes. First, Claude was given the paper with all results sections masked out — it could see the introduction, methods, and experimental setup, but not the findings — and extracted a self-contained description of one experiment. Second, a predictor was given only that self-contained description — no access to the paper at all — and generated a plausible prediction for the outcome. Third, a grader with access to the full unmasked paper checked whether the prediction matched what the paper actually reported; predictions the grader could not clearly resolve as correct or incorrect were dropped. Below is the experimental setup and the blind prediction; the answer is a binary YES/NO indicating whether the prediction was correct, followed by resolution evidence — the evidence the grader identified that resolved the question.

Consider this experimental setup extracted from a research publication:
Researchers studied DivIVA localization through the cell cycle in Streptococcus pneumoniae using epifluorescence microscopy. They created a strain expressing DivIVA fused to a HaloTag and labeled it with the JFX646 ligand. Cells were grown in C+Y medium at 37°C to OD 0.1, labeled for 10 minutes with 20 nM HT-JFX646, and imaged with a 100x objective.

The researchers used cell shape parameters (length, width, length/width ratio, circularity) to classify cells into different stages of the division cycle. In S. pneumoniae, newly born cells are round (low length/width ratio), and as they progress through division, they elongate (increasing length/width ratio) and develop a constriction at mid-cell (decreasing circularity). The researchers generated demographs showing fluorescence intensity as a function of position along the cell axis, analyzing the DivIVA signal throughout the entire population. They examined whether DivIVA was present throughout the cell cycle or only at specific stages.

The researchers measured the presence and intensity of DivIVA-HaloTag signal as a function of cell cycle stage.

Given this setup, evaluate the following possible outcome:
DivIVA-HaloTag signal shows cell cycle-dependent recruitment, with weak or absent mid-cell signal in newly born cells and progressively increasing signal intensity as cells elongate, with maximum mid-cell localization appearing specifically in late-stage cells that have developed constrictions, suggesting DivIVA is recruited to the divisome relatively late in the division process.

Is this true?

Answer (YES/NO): NO